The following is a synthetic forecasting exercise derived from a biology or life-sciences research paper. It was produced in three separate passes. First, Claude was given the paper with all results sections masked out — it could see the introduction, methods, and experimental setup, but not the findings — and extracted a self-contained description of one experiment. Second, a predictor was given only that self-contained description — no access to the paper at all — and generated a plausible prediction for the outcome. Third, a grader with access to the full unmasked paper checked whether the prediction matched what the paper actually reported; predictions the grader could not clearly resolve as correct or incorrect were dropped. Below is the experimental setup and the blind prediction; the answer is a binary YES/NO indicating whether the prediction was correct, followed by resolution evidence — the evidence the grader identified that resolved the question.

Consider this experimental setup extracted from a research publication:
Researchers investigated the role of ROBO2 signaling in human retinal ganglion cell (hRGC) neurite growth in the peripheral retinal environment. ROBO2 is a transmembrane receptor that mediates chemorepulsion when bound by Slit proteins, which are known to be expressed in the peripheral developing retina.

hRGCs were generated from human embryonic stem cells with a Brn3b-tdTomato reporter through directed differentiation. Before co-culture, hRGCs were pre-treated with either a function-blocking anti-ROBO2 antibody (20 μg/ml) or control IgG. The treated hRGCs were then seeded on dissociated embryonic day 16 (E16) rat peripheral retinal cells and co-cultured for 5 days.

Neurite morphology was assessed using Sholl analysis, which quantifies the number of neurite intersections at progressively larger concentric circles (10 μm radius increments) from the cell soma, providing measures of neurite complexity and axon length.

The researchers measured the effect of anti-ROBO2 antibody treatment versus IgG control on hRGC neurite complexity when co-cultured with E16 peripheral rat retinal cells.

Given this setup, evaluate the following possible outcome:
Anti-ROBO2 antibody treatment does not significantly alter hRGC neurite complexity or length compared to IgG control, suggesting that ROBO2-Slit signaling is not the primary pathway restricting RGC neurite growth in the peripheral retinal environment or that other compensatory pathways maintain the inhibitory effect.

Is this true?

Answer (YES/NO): NO